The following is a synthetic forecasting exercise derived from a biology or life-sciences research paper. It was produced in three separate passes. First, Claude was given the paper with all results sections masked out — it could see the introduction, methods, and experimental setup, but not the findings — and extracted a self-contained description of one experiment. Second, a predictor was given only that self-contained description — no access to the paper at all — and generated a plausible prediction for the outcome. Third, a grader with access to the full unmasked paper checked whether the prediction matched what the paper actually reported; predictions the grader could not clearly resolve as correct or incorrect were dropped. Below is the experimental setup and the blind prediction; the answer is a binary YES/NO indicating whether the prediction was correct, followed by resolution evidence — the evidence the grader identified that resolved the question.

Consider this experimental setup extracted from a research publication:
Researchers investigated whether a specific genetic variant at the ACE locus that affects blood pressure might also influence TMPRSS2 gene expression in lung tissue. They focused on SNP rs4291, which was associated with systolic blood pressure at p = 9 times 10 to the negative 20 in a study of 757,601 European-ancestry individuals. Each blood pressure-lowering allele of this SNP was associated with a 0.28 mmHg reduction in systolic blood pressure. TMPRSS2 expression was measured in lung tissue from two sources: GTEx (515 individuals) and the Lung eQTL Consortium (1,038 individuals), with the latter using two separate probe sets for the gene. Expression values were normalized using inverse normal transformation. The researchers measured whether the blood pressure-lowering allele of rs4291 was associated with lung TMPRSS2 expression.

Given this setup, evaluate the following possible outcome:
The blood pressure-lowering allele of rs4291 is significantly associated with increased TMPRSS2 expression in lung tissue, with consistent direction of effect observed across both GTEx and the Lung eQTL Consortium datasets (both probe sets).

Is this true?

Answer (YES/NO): NO